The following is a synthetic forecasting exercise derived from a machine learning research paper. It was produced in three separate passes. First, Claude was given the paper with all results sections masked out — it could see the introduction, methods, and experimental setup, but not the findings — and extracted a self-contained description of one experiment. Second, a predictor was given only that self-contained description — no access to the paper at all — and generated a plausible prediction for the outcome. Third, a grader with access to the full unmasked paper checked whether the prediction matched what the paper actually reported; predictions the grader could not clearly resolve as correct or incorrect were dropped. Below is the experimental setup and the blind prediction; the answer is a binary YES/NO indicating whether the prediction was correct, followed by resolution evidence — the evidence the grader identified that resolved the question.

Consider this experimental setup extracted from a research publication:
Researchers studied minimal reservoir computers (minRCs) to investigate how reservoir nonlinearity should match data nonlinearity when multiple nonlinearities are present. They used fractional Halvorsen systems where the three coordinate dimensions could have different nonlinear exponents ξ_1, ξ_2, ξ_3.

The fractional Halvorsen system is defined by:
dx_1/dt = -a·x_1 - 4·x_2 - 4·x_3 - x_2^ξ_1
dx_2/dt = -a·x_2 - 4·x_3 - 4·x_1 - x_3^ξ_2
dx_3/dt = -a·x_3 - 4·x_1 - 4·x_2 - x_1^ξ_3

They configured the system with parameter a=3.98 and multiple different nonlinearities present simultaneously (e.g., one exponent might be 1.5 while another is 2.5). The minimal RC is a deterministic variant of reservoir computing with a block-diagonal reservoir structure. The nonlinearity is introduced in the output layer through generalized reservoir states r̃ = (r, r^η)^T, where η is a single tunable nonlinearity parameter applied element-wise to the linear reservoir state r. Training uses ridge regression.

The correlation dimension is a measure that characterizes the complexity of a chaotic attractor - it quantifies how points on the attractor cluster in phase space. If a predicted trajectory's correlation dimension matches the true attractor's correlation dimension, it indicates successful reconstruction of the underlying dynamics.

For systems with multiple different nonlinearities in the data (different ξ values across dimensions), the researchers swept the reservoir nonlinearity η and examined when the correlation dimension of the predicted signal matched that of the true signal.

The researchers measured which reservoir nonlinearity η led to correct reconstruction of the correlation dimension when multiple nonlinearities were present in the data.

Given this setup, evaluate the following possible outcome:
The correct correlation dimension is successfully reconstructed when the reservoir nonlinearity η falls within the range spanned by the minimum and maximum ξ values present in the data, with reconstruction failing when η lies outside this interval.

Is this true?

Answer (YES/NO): NO